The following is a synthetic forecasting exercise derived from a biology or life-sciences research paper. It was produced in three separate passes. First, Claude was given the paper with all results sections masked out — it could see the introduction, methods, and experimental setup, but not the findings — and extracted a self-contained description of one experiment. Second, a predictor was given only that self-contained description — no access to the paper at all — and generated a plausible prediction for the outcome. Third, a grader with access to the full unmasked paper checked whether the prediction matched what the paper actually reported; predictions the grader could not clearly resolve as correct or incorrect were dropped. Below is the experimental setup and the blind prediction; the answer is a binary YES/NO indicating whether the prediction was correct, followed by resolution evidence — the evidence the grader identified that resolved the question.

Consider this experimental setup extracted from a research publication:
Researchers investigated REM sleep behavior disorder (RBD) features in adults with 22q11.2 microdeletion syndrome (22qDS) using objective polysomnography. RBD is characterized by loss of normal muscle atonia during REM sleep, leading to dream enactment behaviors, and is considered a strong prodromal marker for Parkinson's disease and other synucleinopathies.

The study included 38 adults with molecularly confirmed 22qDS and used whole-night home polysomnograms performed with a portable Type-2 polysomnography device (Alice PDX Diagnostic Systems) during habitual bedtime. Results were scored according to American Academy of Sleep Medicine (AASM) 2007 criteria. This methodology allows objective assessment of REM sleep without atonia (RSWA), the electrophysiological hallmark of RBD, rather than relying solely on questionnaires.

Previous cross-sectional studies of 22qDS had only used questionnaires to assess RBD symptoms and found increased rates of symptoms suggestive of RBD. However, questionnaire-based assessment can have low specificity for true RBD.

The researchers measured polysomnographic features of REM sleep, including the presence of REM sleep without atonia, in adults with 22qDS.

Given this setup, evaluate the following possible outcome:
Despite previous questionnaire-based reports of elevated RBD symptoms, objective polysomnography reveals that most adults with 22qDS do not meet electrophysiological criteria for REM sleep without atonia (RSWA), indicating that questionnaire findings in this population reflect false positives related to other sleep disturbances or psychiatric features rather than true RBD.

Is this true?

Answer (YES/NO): YES